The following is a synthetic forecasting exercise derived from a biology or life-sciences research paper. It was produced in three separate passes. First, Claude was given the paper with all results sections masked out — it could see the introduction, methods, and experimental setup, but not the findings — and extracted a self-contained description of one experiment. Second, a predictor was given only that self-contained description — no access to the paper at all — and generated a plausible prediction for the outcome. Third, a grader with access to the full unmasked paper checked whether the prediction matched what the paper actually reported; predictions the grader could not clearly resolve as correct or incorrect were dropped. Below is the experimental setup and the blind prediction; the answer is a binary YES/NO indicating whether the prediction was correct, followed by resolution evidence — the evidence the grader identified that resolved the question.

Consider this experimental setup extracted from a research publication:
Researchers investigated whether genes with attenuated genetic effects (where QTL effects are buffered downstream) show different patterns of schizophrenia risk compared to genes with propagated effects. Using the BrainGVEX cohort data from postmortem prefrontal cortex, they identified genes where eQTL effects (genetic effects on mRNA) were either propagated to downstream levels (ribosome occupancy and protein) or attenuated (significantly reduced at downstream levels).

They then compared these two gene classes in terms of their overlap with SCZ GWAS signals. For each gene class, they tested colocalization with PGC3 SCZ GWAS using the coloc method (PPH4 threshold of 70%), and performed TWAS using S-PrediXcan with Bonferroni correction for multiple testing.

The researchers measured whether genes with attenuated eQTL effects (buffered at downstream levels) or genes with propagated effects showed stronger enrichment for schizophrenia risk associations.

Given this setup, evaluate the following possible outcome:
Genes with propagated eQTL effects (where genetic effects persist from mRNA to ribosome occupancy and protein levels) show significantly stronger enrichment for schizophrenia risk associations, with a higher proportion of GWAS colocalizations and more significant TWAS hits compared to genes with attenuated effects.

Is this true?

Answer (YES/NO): NO